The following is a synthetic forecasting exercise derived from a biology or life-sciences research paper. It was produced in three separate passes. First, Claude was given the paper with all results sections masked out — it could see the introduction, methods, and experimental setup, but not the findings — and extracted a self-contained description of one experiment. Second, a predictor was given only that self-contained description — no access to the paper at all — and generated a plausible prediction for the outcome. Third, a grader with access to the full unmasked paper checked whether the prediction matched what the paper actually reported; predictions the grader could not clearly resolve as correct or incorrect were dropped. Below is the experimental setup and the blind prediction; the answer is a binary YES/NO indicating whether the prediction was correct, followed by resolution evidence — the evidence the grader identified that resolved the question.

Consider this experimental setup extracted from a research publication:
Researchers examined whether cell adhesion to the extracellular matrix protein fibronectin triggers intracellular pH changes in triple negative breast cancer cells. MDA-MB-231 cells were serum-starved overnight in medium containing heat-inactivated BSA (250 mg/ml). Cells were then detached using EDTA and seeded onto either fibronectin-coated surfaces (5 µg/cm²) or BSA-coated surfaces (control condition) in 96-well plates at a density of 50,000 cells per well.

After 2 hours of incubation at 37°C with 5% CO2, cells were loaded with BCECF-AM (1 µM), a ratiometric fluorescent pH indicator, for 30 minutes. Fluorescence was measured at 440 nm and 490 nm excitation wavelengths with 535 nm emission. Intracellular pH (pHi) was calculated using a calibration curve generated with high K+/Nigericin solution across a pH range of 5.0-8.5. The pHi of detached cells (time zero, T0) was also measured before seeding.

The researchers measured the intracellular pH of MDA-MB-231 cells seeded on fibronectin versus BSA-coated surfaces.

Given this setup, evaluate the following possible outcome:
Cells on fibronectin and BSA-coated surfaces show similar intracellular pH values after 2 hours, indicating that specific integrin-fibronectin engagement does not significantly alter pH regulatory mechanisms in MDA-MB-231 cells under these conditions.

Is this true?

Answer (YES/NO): NO